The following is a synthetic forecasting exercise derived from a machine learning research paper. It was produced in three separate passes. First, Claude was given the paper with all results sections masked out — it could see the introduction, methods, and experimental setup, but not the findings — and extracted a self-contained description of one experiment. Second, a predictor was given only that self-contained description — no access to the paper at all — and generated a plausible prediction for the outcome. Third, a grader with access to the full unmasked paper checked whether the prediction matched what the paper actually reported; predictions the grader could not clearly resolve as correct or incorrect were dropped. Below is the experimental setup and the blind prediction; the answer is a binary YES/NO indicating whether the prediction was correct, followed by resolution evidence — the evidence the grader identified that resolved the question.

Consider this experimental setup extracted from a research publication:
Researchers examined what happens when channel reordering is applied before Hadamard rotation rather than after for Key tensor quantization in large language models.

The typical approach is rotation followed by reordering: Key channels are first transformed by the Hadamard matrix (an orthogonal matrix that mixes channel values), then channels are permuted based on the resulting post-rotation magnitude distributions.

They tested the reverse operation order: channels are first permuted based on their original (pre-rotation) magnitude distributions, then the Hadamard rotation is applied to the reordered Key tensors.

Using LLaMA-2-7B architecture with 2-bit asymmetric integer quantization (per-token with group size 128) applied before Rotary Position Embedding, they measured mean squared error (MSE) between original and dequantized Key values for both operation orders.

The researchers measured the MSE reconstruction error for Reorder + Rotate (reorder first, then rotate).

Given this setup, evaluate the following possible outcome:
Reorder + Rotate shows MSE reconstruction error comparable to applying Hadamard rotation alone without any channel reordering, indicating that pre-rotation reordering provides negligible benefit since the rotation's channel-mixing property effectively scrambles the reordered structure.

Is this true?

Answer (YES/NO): NO